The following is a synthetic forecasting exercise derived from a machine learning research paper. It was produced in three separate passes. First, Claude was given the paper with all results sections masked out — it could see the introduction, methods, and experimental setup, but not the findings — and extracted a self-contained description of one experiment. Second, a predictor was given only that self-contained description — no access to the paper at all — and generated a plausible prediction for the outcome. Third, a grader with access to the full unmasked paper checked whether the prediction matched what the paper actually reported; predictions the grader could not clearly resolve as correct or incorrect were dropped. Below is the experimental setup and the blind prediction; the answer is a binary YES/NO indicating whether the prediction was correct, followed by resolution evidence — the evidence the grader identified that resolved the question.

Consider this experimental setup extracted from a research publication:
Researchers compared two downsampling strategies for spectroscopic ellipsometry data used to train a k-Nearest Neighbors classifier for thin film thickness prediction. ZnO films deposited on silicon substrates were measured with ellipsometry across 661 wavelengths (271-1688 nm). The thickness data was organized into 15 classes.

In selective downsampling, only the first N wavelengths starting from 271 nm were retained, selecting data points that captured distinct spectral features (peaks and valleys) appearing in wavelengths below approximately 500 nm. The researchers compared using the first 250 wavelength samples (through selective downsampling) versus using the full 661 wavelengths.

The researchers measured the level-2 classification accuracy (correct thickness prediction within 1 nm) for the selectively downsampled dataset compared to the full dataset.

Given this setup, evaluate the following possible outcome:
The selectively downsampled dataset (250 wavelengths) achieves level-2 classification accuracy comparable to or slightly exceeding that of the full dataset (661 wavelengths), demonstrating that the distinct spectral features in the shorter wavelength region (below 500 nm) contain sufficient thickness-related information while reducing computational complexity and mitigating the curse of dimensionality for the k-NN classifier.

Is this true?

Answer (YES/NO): NO